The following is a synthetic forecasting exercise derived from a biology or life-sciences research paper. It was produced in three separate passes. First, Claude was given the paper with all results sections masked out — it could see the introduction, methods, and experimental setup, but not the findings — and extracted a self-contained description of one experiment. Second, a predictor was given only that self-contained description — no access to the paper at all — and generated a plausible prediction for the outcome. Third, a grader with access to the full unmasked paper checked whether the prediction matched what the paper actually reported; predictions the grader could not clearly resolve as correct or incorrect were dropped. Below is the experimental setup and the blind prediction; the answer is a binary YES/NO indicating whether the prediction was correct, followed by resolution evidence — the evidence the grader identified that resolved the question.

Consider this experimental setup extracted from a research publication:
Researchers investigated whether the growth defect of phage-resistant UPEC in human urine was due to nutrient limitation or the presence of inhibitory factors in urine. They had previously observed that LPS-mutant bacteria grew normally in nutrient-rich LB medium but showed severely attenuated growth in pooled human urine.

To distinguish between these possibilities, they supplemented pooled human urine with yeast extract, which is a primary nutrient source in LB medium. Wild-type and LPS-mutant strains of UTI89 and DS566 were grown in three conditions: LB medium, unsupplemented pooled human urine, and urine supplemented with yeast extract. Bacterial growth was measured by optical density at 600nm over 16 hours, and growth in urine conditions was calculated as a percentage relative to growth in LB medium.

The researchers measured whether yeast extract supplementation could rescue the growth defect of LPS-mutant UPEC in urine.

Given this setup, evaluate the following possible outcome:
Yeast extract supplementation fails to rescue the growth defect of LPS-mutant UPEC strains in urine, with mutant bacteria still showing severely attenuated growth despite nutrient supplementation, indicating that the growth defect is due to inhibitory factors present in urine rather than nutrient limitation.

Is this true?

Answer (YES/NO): NO